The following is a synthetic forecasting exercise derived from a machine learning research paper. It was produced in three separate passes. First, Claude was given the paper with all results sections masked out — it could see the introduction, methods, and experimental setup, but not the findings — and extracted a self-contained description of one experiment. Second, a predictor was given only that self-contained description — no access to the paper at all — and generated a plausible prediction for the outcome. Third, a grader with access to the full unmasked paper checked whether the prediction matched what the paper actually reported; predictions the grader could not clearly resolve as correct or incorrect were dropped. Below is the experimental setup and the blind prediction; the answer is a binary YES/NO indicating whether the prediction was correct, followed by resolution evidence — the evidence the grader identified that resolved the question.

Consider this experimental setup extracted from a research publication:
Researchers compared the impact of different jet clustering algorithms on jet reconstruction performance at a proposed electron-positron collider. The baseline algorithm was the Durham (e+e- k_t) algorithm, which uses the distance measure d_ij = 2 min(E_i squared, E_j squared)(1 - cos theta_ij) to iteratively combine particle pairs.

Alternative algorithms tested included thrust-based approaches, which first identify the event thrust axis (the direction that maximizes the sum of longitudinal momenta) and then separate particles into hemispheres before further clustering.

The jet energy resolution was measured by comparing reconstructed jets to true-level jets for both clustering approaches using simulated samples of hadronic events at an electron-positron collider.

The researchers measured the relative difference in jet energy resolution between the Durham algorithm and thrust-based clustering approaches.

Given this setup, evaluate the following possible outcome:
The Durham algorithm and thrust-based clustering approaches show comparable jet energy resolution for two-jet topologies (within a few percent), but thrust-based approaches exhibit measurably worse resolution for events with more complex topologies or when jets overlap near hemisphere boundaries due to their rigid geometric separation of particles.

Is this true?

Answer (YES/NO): NO